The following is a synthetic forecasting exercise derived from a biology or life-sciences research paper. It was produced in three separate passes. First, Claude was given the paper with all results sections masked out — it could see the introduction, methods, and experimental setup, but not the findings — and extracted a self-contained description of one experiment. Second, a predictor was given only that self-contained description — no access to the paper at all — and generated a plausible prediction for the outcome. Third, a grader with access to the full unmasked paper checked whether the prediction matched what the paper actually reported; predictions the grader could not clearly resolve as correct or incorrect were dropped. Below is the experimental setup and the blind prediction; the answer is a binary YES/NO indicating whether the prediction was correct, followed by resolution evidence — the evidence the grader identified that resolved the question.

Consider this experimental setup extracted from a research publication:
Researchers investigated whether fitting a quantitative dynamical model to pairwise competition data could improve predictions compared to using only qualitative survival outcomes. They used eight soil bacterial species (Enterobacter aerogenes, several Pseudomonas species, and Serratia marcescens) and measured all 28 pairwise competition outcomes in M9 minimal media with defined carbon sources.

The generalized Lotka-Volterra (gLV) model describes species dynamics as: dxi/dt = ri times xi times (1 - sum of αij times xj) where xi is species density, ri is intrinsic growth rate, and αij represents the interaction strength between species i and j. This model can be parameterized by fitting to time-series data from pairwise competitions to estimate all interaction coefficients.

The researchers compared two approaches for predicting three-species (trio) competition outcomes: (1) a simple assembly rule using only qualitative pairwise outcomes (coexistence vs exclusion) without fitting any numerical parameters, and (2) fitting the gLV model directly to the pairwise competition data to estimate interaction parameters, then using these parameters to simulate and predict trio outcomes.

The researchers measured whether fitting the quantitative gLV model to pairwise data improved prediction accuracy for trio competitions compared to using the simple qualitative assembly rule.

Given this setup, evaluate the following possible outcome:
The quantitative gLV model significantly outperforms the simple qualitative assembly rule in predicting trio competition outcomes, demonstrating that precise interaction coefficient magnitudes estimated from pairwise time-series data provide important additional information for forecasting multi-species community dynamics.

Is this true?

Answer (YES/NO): NO